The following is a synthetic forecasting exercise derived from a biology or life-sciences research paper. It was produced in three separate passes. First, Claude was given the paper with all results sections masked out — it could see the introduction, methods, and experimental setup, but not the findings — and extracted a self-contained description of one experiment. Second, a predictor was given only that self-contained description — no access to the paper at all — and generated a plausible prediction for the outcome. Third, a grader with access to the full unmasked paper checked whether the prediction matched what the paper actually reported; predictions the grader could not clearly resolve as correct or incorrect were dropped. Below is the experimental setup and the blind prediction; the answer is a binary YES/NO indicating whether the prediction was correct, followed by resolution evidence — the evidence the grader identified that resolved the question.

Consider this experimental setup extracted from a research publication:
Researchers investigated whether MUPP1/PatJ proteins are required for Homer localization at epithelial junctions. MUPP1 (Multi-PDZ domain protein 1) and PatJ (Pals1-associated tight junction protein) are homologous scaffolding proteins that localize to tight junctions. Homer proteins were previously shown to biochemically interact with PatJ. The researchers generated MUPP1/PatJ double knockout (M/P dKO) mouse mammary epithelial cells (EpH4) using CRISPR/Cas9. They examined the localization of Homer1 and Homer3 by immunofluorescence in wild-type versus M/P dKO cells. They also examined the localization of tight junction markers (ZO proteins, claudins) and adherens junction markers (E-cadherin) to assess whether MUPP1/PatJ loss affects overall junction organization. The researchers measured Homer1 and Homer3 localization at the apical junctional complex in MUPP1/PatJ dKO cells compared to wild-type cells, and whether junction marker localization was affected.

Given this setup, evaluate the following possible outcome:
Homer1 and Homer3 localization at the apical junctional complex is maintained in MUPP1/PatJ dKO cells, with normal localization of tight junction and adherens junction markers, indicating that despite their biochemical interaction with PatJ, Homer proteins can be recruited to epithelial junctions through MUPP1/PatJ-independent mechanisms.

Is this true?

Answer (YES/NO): NO